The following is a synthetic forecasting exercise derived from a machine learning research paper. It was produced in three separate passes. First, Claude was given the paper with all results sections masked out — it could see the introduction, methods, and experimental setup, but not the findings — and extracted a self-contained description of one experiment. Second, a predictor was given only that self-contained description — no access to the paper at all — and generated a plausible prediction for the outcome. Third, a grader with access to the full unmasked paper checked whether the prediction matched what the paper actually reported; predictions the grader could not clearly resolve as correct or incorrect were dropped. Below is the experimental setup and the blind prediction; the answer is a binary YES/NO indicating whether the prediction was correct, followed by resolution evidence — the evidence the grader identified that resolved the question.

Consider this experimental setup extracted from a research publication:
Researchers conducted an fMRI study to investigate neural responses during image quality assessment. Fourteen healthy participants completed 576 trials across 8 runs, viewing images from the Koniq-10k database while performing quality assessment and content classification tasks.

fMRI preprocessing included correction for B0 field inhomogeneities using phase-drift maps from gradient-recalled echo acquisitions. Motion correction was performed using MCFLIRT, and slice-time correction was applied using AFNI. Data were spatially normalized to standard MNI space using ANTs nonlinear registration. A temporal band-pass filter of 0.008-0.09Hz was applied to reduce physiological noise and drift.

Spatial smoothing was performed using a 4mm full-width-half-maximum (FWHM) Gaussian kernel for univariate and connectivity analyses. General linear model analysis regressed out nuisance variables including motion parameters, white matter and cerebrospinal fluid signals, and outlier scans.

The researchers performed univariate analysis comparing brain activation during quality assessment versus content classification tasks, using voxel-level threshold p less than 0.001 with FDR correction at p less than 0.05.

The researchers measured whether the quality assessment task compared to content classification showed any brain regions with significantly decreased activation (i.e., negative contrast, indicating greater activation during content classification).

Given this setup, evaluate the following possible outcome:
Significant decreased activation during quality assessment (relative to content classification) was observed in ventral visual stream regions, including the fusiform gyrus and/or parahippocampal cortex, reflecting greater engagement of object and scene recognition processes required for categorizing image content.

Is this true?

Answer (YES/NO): NO